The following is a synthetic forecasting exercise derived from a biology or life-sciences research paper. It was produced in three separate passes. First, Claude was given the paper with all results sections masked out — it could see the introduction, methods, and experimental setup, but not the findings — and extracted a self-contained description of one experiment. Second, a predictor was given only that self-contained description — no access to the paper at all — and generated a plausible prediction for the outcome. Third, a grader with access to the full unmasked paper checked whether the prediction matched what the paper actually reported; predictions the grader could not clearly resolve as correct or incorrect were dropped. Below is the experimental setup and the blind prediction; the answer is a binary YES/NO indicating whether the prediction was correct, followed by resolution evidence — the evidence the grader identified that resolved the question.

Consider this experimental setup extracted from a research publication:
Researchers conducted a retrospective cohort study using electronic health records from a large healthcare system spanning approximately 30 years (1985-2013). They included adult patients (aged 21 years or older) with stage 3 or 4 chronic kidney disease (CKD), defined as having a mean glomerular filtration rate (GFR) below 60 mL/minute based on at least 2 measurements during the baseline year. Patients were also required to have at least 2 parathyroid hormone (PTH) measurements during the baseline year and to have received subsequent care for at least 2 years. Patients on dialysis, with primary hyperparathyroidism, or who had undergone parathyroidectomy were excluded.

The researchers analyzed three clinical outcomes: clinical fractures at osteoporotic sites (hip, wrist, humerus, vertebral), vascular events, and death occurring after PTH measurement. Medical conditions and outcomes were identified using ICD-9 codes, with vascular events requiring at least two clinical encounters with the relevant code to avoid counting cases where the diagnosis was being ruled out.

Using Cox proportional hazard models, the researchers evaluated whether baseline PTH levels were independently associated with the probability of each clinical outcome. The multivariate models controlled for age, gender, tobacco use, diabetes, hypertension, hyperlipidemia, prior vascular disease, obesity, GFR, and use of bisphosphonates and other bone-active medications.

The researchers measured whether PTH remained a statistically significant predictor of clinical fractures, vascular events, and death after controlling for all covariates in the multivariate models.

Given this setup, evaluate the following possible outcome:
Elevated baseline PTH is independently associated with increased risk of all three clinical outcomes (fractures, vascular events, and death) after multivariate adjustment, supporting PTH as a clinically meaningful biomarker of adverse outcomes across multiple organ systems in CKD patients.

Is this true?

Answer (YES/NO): YES